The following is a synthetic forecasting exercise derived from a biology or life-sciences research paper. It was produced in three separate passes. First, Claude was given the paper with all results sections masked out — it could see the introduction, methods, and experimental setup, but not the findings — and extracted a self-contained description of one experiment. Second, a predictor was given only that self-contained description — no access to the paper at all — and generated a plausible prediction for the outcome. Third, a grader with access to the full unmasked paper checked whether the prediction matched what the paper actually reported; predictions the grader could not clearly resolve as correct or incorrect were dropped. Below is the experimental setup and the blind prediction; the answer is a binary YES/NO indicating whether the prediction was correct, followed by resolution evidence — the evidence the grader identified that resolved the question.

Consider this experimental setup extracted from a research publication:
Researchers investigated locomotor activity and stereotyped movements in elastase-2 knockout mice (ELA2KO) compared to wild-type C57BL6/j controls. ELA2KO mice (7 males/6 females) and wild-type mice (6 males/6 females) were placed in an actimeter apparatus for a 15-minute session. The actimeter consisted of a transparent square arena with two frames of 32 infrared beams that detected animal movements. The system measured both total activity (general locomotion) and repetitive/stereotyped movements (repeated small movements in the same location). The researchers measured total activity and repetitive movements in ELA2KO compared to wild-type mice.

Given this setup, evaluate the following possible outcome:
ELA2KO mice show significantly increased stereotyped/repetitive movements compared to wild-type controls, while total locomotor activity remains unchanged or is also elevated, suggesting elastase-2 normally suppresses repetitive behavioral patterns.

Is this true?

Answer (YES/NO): NO